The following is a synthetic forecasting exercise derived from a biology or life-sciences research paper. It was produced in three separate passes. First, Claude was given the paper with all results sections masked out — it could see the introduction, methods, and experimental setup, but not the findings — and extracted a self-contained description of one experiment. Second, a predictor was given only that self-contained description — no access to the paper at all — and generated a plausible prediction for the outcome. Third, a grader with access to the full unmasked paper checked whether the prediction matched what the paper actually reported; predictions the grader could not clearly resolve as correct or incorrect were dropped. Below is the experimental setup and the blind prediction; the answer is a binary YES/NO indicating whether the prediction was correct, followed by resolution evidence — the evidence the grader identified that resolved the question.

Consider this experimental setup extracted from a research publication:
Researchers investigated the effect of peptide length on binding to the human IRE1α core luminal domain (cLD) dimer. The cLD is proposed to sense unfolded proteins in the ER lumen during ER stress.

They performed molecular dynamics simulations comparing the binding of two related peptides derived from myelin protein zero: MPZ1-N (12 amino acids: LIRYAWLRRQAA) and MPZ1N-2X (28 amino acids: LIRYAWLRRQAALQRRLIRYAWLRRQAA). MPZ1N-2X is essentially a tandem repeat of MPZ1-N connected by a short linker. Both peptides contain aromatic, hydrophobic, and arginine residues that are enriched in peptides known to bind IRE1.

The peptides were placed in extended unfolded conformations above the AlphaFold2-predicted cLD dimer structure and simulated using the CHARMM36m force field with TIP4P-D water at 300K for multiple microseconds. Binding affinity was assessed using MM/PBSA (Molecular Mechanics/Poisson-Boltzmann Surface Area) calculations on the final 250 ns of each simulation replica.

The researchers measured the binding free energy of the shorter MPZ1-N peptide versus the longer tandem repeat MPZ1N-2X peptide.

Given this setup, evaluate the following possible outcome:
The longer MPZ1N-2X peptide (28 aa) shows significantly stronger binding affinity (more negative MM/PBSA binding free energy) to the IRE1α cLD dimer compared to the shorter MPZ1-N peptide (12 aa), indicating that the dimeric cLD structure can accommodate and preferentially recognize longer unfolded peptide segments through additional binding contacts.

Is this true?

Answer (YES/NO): YES